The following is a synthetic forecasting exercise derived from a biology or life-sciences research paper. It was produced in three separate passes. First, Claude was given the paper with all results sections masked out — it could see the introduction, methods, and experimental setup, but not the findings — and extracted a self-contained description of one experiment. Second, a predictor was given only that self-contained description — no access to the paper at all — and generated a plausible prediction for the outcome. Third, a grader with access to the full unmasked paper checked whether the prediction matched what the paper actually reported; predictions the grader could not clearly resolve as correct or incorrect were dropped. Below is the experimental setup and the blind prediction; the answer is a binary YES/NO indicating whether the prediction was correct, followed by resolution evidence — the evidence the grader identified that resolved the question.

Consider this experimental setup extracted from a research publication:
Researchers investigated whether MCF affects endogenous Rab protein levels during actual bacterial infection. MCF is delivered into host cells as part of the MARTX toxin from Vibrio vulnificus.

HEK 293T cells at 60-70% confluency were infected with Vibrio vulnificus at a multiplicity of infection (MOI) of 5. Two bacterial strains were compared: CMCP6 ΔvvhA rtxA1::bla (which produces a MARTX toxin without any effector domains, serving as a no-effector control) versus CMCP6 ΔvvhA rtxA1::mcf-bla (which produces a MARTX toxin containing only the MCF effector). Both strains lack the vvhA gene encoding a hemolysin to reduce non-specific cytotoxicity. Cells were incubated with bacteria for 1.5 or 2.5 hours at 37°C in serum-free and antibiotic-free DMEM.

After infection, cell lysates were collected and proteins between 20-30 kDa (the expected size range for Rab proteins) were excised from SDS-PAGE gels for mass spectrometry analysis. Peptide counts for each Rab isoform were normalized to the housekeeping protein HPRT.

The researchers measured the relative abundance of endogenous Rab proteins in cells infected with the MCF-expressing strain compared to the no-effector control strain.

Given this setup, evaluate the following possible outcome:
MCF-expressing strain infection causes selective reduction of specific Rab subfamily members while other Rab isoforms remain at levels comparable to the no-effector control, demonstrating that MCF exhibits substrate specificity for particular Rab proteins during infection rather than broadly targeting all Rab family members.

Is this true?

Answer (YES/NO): YES